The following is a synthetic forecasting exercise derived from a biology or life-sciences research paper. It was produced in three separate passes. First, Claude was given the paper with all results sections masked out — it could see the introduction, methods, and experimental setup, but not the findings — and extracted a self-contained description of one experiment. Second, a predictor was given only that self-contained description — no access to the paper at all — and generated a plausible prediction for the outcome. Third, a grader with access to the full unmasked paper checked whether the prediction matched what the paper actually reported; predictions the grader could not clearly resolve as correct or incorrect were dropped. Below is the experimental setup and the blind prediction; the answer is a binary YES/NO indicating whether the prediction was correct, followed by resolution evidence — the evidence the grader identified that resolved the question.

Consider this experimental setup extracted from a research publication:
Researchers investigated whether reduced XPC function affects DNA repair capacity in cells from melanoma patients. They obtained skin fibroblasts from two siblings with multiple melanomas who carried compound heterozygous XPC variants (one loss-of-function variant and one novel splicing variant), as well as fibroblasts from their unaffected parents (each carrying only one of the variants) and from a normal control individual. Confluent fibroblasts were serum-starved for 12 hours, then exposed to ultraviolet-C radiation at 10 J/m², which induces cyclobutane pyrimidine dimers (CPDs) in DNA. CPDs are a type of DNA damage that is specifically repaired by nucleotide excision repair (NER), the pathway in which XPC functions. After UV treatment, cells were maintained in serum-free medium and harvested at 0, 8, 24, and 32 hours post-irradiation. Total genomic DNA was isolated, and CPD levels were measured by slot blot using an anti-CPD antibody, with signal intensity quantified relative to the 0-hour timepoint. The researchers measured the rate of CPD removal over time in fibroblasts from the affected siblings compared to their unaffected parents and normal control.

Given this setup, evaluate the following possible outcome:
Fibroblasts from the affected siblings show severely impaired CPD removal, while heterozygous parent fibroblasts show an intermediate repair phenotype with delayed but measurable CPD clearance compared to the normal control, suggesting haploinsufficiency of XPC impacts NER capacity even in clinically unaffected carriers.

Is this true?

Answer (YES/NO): NO